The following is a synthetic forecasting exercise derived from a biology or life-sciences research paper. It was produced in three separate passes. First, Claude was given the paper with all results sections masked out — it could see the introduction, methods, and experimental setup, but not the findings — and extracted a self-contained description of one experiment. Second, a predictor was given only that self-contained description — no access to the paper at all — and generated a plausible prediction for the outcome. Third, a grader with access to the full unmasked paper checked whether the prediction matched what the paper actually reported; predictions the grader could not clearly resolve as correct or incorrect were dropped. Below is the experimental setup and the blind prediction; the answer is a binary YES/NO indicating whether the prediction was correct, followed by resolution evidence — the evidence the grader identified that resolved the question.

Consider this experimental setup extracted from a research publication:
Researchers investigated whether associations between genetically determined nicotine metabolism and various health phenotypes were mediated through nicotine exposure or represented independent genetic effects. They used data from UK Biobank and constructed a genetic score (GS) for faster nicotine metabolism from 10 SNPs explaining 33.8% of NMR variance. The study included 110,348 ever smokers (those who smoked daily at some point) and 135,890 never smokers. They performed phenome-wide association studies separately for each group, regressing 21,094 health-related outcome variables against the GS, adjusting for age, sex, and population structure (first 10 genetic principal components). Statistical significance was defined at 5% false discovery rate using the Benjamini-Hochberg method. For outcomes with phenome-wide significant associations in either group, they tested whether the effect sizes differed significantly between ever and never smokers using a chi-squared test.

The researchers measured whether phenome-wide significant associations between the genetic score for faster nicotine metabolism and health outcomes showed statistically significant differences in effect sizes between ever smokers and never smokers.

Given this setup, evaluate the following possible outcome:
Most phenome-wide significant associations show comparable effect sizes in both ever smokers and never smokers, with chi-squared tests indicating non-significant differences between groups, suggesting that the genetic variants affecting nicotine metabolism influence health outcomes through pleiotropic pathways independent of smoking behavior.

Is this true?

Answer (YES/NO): YES